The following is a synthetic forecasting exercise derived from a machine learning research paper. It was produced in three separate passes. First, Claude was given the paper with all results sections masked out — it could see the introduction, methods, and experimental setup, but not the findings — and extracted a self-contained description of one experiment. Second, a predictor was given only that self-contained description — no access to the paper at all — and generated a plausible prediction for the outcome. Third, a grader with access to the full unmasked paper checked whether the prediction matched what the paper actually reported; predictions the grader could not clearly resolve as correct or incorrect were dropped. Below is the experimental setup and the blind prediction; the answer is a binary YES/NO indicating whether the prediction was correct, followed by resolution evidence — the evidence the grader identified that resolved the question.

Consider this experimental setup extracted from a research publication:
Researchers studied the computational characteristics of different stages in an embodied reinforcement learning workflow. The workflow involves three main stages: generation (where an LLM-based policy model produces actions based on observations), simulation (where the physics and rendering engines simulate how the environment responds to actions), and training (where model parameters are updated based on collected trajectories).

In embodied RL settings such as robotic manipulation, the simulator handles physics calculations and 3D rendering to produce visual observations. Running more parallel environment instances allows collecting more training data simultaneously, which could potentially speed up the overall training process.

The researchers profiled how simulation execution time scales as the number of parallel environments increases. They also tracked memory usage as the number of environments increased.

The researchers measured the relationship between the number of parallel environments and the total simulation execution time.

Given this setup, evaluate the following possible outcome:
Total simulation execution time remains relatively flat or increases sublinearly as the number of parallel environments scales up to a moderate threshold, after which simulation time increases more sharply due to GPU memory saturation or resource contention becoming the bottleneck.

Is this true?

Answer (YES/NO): NO